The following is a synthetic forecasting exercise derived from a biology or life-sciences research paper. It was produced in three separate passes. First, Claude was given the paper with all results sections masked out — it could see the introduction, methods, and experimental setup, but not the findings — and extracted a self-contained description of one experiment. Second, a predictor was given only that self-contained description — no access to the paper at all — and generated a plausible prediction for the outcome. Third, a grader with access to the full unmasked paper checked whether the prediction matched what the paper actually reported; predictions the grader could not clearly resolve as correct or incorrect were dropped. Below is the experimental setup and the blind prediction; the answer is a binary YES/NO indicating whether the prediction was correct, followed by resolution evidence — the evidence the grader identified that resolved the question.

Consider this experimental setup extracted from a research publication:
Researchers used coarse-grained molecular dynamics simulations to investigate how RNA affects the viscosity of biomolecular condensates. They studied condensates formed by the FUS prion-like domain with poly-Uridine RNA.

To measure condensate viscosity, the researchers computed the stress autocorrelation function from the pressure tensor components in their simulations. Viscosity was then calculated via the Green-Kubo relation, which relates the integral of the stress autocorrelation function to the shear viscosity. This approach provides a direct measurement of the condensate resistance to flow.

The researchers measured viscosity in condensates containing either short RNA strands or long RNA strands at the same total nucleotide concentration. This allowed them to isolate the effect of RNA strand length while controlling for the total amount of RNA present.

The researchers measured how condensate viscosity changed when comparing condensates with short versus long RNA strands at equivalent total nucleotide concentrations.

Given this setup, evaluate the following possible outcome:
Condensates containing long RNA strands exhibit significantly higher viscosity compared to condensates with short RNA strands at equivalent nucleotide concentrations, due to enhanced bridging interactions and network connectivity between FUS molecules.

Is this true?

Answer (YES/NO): NO